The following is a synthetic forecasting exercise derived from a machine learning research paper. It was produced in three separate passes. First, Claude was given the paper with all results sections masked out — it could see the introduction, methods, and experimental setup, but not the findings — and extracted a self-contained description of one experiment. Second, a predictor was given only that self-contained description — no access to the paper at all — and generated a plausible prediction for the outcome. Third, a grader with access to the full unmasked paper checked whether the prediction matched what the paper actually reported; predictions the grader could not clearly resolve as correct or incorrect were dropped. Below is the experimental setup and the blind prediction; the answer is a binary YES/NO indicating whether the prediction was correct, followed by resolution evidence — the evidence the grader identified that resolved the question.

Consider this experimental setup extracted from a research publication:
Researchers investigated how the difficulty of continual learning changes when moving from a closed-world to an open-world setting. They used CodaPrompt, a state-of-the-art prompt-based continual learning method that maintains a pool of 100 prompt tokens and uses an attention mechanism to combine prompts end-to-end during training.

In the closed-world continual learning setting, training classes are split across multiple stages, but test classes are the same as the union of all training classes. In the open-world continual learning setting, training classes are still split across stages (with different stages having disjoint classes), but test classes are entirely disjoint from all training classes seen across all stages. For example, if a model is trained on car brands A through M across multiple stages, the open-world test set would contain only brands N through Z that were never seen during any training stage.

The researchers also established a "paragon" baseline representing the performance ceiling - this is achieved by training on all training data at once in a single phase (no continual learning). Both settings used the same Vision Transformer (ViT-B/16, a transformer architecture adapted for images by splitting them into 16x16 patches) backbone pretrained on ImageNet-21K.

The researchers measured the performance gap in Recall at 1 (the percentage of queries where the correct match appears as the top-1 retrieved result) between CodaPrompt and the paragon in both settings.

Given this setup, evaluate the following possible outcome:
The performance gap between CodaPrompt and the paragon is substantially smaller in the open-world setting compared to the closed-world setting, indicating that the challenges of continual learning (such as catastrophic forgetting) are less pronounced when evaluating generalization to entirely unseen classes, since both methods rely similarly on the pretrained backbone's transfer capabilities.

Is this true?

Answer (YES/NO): NO